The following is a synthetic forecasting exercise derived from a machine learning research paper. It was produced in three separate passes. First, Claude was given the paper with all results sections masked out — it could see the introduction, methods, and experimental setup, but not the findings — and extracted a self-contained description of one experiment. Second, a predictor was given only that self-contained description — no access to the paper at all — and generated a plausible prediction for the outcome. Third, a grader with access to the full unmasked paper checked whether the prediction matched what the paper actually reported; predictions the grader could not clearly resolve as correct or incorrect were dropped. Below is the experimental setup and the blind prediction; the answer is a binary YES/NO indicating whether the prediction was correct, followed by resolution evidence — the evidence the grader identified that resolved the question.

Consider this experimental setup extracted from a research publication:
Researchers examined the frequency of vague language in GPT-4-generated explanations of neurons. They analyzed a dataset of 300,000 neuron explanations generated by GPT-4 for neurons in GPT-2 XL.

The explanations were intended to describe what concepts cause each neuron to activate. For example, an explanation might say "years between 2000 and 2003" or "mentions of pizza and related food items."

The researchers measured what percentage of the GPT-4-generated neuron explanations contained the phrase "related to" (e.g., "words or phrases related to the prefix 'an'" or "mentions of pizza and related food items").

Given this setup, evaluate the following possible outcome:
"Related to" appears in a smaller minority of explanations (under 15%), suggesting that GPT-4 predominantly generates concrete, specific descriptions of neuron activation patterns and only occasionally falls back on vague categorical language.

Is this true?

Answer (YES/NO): NO